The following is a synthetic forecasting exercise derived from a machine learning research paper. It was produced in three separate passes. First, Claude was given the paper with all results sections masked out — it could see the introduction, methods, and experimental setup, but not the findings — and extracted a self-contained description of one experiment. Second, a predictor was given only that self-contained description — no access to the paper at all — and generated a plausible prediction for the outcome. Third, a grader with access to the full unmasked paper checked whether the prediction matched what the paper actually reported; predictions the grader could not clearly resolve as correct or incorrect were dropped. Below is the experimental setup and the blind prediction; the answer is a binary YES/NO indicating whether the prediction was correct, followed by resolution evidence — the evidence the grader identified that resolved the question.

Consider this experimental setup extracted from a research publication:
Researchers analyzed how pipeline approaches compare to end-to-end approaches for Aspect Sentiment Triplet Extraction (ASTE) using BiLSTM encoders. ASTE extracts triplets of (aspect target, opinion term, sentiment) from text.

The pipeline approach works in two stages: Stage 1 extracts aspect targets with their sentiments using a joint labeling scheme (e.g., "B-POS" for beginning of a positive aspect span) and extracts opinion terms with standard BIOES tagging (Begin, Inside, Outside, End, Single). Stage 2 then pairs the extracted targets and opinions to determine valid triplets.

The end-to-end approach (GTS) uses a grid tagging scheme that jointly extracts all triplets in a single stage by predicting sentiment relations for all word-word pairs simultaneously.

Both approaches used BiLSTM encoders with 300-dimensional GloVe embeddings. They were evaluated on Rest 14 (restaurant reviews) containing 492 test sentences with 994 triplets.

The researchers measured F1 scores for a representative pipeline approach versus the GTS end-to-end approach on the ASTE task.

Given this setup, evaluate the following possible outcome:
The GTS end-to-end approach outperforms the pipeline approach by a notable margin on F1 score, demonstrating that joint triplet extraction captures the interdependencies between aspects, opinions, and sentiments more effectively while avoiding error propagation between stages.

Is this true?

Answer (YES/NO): YES